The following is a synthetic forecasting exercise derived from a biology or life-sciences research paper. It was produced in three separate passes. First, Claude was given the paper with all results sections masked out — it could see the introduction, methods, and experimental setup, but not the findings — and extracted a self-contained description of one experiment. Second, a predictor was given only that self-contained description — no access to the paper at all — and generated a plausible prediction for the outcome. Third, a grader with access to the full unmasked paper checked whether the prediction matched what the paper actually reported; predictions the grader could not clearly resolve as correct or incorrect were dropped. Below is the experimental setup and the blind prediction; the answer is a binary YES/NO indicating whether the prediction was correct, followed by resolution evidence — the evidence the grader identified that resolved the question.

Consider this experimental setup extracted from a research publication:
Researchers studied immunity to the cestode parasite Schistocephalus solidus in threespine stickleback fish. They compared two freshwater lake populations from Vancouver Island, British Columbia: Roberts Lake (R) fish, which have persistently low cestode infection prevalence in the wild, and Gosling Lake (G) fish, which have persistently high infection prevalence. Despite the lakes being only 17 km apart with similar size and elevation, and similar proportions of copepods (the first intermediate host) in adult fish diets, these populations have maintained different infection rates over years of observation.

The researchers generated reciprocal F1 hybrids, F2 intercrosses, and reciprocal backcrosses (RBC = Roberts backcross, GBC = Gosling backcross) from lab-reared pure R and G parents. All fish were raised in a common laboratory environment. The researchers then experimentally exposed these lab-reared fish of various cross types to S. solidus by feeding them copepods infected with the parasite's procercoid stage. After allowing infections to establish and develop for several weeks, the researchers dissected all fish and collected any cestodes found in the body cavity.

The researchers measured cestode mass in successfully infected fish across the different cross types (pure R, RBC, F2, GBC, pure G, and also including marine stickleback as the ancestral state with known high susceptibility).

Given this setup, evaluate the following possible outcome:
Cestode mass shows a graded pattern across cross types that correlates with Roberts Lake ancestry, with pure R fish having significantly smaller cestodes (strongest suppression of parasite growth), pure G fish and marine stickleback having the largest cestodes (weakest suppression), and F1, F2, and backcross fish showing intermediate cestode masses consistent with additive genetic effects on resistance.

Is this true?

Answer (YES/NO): YES